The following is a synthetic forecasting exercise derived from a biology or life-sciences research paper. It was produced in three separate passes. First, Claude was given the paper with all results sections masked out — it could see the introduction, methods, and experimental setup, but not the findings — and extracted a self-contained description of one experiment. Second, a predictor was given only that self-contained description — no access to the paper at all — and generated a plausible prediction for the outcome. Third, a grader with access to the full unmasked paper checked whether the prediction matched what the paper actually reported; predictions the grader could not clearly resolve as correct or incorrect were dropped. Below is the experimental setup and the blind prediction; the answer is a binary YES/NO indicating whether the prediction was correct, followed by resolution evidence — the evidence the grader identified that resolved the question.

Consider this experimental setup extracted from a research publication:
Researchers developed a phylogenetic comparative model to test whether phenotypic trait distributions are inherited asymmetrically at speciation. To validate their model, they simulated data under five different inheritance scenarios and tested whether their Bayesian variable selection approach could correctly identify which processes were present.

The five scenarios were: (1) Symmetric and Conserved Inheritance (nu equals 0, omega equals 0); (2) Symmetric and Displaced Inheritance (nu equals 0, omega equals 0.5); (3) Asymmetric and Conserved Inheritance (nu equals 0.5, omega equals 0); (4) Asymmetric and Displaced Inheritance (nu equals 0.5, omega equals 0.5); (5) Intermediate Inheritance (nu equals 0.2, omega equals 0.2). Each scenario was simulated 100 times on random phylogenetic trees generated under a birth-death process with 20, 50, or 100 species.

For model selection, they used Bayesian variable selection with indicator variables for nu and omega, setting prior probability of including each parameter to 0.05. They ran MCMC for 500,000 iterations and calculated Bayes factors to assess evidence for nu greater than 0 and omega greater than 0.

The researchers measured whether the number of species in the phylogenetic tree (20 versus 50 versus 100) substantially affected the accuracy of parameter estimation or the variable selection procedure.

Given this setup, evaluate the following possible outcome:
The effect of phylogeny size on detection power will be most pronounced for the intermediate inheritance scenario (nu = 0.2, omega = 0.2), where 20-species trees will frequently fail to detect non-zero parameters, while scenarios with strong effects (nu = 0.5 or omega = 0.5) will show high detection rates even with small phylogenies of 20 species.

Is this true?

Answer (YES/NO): NO